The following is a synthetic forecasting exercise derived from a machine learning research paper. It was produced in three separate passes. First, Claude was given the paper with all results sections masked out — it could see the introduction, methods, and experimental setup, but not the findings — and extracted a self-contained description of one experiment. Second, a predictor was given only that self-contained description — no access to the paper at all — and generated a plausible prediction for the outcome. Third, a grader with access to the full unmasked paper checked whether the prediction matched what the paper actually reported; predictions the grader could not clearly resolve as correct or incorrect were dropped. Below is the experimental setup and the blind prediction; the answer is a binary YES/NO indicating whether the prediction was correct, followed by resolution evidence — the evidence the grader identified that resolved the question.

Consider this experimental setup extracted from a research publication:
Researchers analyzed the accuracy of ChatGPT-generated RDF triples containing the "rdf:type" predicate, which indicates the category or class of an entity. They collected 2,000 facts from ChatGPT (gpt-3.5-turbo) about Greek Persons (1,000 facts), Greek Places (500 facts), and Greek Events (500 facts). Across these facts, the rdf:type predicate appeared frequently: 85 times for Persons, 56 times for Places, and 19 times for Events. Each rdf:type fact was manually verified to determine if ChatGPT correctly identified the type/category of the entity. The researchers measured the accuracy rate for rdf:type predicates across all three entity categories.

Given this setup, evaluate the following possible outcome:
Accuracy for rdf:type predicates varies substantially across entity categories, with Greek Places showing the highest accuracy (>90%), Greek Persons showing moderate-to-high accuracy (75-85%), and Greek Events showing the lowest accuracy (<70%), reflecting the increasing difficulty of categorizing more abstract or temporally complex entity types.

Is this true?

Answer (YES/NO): NO